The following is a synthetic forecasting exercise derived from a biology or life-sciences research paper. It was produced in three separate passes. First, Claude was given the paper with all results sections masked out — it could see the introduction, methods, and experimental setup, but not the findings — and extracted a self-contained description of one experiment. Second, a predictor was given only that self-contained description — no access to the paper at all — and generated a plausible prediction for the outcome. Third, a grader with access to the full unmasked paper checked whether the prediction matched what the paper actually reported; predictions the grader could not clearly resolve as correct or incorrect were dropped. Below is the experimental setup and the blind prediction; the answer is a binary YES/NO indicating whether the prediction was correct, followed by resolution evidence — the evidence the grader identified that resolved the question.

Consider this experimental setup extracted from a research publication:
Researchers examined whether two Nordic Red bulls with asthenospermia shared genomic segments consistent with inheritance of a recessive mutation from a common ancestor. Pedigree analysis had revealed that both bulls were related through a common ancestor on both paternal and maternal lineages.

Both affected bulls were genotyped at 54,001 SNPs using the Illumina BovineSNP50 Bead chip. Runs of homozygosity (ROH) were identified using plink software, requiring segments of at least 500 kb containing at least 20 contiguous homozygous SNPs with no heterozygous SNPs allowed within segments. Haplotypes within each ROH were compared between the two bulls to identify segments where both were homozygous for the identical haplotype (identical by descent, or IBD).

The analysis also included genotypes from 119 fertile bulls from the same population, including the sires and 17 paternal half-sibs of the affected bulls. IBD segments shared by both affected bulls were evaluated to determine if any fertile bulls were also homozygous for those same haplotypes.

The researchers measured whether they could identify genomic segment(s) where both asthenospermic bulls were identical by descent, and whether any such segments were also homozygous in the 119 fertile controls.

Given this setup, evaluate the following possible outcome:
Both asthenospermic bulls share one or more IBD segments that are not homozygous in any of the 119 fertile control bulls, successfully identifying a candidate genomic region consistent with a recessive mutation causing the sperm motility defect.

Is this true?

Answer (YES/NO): YES